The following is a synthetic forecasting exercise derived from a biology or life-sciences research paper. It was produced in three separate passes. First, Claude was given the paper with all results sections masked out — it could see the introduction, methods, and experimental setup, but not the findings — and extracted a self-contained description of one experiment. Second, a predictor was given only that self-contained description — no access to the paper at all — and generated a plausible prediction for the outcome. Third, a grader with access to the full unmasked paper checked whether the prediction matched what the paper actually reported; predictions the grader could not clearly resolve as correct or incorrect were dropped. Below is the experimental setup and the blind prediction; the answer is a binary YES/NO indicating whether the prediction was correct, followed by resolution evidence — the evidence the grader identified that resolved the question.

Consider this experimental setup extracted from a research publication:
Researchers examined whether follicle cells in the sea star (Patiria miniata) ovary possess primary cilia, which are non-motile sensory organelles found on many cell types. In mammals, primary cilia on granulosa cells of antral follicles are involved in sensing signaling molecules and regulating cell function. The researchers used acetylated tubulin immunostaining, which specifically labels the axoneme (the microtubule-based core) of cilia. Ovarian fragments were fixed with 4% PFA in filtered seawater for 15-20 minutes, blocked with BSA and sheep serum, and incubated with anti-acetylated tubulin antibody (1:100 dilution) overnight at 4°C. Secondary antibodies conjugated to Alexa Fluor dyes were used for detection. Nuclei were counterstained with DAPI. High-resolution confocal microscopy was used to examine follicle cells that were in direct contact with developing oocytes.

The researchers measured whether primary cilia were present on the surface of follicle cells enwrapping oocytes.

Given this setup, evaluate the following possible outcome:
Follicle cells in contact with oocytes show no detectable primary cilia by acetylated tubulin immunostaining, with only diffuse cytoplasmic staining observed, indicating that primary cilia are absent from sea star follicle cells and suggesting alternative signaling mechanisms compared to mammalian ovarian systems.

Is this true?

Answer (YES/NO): NO